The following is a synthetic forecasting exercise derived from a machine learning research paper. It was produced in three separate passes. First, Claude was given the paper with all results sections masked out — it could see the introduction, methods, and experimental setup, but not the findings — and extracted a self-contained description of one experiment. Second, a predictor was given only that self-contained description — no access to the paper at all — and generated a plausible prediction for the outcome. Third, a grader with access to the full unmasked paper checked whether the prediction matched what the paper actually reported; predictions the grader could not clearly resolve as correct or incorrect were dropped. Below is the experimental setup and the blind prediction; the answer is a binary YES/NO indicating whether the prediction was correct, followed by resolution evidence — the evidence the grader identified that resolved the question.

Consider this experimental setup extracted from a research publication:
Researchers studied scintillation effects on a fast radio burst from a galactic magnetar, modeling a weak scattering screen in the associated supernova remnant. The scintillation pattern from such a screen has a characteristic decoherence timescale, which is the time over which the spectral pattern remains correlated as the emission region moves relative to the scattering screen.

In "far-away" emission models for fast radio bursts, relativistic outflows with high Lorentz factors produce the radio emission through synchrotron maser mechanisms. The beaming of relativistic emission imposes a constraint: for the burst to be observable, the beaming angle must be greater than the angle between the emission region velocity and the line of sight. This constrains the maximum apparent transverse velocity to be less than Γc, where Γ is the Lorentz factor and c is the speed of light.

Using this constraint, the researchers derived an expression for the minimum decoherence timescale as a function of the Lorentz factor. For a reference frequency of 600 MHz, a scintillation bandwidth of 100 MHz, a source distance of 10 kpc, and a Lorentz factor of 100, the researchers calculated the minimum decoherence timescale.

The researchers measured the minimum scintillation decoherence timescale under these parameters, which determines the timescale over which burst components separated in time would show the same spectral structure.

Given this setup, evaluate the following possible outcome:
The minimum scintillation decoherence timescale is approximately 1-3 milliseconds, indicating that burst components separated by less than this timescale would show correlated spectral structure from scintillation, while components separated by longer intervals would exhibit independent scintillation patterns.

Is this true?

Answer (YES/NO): YES